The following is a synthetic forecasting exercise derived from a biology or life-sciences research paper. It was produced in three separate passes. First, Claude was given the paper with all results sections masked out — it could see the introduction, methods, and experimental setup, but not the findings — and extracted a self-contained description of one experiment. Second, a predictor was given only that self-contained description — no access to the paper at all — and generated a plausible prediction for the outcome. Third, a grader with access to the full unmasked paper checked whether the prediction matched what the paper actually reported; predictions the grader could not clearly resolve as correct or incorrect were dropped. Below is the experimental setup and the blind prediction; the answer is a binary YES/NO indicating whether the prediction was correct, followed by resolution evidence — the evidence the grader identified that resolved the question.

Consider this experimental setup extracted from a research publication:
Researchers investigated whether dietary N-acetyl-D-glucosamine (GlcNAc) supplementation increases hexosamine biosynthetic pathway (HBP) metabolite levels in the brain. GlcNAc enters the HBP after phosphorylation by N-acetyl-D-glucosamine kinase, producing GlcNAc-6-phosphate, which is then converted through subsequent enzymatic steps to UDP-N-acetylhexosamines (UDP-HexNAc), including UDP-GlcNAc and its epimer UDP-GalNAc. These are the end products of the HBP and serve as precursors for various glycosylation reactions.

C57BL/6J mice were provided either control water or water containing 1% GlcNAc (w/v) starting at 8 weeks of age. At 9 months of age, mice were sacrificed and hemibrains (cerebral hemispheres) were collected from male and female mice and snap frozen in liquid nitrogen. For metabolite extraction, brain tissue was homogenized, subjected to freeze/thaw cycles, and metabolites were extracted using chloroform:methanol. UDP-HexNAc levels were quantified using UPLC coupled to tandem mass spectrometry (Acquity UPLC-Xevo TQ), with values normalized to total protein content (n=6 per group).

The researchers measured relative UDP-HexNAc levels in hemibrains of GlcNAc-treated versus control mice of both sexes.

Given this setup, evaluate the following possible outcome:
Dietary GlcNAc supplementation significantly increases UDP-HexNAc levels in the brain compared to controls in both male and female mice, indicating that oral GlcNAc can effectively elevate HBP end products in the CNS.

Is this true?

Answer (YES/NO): NO